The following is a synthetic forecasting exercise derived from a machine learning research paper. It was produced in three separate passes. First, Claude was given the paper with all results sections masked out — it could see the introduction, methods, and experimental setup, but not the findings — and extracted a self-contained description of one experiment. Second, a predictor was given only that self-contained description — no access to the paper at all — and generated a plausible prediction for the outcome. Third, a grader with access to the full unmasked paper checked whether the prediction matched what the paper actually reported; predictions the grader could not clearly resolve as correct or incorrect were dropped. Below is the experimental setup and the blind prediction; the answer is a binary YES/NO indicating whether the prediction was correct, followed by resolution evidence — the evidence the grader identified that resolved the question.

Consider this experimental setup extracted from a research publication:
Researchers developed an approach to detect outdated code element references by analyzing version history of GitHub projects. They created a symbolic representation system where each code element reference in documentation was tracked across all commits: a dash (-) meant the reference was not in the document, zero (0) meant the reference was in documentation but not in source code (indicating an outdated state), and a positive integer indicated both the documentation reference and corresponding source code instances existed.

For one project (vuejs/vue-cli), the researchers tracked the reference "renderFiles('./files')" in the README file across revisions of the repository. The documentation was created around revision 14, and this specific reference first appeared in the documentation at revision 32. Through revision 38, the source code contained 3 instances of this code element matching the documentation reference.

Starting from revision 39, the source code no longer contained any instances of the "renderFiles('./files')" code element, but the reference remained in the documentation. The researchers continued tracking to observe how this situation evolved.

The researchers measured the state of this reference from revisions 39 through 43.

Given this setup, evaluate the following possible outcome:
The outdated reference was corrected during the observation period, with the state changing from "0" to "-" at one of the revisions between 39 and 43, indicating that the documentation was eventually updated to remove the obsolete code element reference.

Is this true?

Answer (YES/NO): YES